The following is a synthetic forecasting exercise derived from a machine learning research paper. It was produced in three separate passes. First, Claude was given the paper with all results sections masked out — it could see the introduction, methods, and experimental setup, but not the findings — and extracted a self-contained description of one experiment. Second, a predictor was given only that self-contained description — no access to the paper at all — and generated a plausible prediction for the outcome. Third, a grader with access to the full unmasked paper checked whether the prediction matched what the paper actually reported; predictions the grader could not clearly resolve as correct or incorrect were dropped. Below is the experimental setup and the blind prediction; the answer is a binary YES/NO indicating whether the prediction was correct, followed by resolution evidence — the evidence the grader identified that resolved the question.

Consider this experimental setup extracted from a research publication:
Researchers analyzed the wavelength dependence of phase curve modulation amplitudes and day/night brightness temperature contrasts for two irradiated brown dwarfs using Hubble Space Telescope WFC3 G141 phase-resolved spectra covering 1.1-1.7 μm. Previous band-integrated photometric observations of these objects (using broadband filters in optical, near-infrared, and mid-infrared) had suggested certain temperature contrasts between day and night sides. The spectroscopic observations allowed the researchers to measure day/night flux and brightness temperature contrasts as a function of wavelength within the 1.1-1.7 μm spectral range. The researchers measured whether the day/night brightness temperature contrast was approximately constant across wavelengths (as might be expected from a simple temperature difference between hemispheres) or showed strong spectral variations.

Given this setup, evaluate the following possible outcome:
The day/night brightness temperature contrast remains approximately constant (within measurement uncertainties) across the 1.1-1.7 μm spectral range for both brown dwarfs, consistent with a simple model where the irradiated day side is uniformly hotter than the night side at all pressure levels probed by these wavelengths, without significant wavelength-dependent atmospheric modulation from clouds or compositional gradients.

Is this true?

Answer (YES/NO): NO